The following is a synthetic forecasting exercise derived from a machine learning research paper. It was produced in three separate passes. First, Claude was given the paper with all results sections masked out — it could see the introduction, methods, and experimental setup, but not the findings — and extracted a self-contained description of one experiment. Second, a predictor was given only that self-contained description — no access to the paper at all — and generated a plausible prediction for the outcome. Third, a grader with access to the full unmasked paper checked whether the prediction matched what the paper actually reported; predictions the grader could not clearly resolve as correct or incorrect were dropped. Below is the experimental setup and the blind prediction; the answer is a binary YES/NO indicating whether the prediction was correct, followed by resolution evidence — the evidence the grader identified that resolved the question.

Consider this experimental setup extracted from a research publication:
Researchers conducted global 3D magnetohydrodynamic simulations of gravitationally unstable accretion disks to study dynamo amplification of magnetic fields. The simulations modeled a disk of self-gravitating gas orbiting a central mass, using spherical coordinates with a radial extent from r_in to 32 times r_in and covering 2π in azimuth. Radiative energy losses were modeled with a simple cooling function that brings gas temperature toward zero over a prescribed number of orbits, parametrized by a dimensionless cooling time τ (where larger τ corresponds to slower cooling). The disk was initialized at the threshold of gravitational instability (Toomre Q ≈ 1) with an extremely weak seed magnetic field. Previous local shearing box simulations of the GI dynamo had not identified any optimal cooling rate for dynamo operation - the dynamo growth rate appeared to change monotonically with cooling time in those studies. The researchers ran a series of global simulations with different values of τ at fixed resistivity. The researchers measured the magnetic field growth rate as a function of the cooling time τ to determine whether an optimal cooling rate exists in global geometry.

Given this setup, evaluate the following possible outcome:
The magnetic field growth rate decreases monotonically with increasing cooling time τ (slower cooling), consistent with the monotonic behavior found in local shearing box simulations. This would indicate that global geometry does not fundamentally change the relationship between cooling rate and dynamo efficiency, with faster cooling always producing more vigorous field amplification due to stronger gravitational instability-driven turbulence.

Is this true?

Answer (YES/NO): NO